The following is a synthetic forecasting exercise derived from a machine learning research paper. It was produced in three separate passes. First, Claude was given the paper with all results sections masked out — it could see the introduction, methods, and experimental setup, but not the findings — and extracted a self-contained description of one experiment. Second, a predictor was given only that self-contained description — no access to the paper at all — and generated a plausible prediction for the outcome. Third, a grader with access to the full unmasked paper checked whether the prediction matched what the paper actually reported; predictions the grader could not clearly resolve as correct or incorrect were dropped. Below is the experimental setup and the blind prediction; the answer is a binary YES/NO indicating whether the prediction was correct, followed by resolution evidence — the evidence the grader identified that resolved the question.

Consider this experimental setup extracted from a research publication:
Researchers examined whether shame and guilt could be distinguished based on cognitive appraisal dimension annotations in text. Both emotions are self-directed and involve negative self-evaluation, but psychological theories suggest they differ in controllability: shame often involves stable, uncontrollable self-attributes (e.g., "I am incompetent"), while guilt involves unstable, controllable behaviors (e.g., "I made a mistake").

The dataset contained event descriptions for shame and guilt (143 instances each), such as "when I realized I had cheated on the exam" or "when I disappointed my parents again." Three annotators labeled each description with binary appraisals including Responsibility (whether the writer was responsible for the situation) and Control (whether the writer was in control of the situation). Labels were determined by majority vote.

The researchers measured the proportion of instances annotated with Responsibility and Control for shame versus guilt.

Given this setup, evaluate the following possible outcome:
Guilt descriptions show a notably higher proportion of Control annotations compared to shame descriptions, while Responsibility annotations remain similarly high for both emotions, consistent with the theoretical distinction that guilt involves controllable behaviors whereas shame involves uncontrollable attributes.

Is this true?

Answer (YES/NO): NO